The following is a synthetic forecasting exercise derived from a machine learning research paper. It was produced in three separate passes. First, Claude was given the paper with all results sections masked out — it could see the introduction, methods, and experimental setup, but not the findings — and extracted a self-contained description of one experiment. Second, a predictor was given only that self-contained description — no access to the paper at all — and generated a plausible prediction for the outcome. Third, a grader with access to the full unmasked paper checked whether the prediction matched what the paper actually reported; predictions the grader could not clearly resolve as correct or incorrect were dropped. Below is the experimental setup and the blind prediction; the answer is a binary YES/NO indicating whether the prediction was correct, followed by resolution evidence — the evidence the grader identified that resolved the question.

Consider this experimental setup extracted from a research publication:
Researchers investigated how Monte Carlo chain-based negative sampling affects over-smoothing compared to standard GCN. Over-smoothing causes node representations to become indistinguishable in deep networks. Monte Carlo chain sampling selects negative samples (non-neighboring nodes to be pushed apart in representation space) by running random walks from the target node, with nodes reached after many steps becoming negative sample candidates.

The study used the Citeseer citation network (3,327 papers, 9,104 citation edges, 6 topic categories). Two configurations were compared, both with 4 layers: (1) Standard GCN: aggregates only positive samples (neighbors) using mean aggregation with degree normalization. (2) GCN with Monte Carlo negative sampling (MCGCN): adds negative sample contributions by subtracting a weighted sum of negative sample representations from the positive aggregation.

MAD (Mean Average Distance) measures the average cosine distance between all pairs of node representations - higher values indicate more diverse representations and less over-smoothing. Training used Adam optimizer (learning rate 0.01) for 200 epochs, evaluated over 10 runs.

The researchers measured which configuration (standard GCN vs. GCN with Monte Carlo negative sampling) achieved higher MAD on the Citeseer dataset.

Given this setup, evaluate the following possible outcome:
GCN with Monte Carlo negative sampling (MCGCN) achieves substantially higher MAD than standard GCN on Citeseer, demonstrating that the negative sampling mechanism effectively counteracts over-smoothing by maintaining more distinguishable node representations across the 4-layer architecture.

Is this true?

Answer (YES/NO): NO